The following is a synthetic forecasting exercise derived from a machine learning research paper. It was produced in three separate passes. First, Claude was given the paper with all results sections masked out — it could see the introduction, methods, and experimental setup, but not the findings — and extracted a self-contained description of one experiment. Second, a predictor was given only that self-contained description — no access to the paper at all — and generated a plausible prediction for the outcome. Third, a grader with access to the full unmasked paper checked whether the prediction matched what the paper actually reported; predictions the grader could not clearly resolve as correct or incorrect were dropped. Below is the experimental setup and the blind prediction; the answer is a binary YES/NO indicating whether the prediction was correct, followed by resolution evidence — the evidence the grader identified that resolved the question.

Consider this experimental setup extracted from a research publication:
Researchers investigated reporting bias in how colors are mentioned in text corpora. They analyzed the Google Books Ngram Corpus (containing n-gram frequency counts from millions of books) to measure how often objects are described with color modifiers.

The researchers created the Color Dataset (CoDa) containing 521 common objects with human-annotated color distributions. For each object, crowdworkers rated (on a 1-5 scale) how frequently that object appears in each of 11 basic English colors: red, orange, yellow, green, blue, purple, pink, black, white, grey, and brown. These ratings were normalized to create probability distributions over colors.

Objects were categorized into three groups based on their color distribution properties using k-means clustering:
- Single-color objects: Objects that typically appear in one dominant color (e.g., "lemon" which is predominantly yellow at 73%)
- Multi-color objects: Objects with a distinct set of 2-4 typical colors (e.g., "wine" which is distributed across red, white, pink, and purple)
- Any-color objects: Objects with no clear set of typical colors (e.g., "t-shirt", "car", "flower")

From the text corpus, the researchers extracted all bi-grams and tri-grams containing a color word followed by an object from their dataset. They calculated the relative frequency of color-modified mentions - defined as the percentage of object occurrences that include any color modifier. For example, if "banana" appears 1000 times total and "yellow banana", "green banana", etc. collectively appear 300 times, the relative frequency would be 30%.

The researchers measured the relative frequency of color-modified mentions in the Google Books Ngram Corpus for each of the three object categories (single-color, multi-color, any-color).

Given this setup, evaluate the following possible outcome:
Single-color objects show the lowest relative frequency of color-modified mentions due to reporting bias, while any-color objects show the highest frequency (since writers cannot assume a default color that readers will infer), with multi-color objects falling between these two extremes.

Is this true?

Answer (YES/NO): NO